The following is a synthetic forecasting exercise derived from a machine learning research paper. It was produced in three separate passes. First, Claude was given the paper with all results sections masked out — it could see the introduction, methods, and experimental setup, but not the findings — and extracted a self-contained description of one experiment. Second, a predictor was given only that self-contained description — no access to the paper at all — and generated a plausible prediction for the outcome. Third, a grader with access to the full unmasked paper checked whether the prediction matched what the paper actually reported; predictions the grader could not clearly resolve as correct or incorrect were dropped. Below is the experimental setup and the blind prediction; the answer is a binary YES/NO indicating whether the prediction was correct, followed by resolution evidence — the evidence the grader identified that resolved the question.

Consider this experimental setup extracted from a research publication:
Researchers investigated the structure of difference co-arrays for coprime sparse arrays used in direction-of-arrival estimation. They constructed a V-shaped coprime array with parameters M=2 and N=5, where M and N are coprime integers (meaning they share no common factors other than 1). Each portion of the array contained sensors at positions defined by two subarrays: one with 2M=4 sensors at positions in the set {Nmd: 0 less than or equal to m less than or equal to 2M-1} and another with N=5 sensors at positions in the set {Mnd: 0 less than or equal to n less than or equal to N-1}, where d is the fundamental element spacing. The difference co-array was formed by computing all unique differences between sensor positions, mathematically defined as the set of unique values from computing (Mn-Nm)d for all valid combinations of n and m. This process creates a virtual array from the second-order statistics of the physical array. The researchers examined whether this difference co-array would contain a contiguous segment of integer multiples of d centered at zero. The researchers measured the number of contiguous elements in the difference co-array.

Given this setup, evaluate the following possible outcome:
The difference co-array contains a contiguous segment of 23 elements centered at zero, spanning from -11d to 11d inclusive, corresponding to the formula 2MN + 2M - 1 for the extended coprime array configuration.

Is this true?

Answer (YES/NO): NO